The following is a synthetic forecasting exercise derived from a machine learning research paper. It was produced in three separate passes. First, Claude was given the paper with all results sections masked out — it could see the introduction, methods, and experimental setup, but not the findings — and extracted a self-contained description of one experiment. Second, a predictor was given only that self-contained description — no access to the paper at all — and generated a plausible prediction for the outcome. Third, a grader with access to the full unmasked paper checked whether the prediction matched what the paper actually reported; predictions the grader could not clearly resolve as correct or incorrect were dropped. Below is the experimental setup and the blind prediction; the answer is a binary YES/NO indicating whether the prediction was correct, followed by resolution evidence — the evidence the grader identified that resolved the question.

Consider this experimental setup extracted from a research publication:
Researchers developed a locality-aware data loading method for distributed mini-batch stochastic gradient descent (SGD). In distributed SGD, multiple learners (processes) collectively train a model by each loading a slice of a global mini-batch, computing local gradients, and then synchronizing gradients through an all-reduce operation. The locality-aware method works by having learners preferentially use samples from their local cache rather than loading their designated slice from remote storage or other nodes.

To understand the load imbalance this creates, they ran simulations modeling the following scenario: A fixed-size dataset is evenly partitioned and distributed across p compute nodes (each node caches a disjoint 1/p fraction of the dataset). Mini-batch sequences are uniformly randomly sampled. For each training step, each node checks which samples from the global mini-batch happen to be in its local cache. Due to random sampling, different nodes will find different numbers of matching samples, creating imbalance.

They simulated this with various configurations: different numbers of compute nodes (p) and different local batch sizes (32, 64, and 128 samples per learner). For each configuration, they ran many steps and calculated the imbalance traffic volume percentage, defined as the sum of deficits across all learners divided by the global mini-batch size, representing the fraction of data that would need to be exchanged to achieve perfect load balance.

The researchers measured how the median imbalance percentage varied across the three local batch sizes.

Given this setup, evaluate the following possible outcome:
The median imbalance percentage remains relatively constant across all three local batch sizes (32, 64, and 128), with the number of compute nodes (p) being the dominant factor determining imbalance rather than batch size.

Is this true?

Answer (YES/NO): NO